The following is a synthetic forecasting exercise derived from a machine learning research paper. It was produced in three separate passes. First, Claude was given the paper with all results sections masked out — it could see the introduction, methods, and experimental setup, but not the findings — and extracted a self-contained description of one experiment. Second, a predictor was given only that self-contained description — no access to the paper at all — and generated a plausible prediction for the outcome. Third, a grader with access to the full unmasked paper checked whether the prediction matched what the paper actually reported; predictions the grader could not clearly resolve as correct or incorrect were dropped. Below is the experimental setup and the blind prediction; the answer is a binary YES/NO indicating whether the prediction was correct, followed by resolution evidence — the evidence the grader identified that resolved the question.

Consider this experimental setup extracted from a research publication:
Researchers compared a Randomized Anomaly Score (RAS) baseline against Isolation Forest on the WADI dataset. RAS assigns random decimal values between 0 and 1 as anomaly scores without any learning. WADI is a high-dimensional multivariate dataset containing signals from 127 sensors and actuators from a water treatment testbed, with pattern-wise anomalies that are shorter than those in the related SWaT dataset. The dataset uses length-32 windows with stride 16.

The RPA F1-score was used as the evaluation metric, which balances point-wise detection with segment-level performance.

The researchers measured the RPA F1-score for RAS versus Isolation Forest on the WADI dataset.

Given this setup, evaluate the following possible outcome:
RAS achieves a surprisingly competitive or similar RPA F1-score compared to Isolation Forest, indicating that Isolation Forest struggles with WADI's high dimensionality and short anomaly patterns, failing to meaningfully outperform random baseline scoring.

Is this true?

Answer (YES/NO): NO